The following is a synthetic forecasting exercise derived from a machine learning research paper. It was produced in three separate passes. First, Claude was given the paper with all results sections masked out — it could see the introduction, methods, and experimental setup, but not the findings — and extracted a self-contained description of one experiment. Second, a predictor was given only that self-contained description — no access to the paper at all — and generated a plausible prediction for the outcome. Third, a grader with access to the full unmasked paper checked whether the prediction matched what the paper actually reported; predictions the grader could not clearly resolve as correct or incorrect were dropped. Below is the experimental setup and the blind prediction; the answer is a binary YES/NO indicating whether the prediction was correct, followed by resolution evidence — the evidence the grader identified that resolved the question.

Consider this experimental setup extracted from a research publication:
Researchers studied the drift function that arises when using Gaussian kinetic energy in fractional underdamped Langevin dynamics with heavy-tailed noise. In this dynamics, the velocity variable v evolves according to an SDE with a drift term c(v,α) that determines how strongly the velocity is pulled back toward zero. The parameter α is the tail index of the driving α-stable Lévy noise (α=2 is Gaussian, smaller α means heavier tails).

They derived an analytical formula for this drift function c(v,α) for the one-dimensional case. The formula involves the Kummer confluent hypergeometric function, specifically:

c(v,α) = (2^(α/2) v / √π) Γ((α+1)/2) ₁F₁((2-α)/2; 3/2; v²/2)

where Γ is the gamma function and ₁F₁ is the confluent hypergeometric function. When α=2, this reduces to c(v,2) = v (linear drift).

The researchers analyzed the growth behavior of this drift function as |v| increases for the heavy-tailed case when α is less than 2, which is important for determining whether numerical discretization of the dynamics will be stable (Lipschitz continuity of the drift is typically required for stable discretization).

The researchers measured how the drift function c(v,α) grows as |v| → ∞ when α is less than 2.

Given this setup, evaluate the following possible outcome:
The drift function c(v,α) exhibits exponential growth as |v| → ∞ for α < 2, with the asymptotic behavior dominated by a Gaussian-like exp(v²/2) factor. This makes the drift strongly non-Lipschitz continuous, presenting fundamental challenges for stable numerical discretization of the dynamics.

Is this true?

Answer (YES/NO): YES